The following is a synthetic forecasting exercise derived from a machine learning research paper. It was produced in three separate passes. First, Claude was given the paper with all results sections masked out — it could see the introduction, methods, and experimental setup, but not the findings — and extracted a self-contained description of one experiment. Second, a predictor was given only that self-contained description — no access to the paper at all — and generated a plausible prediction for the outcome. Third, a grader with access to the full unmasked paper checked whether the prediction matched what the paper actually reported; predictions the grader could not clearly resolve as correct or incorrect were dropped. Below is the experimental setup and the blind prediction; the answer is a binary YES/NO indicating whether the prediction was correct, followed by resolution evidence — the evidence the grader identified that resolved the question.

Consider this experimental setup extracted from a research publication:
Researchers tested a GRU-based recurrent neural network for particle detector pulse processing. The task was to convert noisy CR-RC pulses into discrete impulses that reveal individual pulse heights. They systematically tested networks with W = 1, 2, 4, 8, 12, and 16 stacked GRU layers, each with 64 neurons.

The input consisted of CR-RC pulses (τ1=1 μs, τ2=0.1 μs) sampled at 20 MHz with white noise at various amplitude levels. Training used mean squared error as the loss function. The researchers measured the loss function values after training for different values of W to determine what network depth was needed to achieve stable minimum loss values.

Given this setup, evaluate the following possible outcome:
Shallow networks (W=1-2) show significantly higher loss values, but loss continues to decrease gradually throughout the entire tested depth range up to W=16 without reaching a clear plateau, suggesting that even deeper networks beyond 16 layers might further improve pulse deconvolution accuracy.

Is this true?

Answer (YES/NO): NO